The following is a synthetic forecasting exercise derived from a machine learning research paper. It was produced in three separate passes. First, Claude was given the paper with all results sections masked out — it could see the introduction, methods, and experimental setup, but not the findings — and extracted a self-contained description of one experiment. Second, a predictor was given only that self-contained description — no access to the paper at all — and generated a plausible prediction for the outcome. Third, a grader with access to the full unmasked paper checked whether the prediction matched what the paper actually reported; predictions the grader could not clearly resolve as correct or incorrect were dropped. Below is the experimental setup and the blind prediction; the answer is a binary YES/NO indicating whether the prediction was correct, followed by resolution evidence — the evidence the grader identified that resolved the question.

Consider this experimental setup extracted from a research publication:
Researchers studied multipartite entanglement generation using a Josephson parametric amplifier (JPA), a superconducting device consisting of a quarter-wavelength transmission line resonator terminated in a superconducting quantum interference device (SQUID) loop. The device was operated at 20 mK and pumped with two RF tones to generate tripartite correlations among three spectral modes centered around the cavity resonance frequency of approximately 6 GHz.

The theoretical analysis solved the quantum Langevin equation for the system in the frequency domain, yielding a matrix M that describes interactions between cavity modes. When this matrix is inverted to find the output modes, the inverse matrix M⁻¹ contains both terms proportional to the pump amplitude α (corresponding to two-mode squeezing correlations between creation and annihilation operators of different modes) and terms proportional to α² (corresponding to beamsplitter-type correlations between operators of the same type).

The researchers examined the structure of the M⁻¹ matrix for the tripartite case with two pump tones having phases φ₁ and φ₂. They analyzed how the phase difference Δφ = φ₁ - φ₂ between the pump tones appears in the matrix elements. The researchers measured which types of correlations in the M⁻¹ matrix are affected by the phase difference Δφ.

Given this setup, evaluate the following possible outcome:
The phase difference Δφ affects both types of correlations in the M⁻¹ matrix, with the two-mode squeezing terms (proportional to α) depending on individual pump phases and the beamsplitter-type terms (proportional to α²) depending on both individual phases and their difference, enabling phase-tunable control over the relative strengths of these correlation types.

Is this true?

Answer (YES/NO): NO